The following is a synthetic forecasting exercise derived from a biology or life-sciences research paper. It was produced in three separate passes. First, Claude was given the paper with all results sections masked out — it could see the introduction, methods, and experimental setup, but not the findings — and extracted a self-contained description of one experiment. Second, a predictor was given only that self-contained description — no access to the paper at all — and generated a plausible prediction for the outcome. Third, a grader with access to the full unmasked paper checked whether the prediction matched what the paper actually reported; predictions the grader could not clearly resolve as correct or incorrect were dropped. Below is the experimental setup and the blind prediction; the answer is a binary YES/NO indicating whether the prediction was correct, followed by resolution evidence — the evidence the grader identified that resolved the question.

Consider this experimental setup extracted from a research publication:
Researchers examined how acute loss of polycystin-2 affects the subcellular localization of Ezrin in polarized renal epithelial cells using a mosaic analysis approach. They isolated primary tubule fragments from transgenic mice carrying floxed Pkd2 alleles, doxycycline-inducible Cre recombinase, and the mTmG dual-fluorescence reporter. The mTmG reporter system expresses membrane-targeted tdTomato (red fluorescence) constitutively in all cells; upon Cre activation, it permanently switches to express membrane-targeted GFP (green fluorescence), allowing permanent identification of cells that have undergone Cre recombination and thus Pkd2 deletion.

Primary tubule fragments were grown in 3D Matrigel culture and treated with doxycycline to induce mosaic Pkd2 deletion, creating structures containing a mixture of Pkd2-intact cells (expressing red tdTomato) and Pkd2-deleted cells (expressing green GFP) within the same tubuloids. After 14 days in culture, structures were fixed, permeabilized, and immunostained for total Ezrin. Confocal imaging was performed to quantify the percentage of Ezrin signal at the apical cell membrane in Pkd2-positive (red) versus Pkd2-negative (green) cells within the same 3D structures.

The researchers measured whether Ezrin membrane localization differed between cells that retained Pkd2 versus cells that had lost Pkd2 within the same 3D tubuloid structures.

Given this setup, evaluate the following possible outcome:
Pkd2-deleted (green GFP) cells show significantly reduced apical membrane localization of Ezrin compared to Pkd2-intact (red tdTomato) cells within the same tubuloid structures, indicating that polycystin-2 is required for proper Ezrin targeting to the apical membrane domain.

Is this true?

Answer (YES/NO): YES